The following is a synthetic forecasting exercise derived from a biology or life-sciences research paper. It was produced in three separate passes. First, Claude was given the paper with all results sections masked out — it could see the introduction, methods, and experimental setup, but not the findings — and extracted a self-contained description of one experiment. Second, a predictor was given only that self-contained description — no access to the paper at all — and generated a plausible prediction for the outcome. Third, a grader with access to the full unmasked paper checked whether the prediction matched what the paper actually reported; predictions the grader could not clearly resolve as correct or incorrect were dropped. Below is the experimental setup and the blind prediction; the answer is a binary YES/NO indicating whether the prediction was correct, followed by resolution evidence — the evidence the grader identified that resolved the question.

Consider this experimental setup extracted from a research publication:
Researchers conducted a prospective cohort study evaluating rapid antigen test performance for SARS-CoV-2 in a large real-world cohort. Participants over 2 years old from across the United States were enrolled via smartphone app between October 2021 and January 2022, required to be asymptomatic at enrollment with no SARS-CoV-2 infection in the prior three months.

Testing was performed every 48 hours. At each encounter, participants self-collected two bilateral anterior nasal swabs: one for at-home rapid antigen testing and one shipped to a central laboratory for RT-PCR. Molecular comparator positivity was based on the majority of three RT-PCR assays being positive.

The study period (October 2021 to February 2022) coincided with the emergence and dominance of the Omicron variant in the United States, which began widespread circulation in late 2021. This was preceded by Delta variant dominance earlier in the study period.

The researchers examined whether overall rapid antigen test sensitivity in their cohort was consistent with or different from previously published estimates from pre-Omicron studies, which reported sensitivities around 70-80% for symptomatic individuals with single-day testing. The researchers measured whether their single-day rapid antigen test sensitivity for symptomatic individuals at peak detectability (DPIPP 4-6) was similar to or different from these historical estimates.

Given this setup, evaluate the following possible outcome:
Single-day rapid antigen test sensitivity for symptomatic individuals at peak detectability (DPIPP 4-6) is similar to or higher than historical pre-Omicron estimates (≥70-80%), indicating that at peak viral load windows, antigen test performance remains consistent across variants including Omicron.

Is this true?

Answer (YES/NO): YES